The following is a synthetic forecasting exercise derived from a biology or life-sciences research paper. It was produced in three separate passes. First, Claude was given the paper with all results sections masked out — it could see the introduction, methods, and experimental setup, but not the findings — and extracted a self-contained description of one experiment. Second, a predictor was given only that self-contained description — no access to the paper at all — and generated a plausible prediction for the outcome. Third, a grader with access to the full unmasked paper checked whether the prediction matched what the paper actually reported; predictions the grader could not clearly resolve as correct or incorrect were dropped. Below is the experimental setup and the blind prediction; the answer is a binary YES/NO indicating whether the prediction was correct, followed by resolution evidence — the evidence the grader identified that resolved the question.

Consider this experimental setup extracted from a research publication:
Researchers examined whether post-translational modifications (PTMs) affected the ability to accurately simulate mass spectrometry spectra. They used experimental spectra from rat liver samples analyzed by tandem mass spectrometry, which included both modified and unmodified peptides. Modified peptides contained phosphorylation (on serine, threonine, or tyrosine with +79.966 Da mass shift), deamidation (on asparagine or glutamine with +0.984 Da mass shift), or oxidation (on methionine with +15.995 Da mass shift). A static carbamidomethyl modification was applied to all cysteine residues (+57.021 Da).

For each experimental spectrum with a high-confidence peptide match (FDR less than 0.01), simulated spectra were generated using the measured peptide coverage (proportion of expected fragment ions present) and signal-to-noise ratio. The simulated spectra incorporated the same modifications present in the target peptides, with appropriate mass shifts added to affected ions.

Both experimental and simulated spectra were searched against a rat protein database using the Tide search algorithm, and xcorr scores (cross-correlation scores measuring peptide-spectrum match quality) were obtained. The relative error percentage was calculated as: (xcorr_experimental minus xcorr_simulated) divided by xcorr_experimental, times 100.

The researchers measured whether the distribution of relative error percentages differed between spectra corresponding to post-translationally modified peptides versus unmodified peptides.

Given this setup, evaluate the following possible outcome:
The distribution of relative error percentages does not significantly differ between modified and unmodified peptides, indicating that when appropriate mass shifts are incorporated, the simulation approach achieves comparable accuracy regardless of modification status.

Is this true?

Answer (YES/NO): YES